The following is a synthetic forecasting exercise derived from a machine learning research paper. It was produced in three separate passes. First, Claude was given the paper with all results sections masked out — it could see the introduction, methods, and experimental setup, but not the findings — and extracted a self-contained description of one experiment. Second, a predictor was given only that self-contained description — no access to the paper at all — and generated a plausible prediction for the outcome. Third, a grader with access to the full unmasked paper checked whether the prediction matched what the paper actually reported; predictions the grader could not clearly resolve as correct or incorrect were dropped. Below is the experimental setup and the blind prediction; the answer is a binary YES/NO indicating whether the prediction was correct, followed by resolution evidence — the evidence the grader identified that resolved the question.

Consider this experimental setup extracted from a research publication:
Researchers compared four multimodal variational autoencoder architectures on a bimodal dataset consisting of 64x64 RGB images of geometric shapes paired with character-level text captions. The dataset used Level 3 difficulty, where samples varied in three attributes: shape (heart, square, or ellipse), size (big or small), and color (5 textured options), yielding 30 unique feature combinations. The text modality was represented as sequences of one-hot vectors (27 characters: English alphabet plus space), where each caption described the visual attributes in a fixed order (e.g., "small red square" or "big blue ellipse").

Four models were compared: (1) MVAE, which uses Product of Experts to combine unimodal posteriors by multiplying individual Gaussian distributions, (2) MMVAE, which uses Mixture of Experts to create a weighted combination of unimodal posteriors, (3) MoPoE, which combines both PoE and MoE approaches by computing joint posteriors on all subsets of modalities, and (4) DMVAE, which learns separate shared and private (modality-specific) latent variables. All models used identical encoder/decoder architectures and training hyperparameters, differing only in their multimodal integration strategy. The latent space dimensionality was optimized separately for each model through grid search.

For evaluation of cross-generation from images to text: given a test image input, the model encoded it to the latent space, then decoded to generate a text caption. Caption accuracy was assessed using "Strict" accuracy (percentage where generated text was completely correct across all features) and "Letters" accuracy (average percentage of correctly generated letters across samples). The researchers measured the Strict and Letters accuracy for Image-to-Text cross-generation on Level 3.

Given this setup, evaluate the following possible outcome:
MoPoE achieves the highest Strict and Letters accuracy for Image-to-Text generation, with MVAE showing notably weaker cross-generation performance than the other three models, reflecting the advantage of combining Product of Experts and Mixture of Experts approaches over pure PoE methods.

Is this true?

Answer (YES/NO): NO